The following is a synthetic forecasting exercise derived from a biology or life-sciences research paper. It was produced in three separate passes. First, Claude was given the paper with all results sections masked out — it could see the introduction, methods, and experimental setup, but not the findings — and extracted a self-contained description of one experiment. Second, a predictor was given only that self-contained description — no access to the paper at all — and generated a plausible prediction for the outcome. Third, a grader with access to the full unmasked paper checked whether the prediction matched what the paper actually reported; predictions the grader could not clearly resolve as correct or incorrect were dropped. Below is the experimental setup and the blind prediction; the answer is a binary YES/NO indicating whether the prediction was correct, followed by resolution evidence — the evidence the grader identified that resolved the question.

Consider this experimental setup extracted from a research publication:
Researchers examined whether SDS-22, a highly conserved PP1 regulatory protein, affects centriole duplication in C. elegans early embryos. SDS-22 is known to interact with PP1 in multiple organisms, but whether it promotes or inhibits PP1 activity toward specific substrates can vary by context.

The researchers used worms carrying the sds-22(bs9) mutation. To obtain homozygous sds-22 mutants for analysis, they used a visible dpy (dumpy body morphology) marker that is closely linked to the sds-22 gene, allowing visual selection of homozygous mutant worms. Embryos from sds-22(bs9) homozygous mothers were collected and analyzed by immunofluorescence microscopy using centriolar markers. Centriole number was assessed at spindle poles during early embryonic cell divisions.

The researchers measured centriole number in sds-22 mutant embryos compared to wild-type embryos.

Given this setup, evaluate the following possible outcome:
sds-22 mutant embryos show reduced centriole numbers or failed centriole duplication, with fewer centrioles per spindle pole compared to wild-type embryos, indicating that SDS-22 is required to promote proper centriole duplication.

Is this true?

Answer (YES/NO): NO